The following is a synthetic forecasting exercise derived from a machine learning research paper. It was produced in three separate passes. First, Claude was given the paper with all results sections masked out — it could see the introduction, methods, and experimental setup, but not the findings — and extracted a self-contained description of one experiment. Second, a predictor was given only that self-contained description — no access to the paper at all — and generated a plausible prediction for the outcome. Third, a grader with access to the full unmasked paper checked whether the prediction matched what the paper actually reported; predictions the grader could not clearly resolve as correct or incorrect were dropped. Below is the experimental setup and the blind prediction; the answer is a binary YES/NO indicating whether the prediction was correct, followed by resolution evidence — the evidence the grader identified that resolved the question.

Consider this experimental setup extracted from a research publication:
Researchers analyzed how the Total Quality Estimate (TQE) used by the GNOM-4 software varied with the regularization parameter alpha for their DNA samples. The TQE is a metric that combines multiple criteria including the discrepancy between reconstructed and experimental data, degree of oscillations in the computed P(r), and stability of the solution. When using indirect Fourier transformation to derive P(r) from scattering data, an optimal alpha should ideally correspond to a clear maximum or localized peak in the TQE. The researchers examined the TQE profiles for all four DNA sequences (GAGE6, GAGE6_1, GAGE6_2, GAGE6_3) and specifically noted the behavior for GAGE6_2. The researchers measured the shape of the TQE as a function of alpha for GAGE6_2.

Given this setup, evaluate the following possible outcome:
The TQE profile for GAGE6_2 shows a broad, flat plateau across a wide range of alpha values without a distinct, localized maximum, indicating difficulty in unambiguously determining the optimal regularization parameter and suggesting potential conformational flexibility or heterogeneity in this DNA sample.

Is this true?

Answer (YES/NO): YES